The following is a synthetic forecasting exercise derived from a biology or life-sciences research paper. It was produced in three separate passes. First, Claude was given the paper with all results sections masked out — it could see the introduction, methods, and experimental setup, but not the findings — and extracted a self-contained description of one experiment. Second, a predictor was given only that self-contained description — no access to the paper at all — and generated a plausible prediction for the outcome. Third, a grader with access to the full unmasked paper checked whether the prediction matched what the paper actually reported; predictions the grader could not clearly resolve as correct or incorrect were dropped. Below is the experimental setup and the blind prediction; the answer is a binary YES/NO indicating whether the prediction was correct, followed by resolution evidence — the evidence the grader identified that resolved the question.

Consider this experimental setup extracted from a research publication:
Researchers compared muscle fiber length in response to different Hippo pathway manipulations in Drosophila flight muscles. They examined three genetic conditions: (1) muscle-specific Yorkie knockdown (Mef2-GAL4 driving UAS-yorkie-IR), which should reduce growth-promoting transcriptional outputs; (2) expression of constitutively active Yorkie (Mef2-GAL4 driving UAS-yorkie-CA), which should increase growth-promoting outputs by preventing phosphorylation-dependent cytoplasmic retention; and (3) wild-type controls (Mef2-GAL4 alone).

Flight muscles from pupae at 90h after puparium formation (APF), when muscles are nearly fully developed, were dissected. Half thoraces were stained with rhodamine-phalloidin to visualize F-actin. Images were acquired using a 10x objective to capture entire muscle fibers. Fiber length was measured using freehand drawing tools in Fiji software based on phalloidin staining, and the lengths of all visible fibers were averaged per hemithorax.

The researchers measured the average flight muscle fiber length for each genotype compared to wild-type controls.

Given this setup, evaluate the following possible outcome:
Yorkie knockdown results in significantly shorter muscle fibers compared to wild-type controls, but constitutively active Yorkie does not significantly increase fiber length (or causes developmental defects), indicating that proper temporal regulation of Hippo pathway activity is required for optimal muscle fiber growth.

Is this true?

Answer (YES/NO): NO